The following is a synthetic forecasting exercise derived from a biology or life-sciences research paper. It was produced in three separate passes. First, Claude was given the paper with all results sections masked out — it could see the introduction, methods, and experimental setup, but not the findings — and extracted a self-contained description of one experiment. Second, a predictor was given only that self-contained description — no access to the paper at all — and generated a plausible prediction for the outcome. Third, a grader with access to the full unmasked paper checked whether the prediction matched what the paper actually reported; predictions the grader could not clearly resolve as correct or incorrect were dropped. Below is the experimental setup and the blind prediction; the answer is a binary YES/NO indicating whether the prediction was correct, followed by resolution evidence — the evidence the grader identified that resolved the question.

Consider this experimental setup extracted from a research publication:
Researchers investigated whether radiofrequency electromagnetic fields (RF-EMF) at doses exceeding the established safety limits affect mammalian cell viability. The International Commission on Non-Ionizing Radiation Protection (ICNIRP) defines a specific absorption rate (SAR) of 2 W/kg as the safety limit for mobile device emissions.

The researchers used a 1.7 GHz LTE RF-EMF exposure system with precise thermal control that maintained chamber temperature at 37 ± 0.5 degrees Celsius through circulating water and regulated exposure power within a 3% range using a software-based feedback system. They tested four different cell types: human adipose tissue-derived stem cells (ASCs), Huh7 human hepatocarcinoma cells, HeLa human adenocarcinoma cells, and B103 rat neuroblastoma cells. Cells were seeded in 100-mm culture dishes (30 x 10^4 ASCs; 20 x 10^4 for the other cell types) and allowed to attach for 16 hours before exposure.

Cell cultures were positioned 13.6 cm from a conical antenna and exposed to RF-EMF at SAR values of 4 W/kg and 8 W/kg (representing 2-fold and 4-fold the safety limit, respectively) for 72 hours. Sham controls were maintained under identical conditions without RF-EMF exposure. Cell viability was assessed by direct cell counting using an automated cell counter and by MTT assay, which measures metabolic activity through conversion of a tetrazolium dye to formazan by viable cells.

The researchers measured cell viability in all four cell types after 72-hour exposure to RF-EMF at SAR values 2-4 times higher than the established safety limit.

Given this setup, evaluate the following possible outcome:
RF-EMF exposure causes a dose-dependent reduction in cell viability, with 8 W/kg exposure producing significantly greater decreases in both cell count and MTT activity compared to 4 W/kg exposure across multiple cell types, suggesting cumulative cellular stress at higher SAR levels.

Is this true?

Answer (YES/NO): NO